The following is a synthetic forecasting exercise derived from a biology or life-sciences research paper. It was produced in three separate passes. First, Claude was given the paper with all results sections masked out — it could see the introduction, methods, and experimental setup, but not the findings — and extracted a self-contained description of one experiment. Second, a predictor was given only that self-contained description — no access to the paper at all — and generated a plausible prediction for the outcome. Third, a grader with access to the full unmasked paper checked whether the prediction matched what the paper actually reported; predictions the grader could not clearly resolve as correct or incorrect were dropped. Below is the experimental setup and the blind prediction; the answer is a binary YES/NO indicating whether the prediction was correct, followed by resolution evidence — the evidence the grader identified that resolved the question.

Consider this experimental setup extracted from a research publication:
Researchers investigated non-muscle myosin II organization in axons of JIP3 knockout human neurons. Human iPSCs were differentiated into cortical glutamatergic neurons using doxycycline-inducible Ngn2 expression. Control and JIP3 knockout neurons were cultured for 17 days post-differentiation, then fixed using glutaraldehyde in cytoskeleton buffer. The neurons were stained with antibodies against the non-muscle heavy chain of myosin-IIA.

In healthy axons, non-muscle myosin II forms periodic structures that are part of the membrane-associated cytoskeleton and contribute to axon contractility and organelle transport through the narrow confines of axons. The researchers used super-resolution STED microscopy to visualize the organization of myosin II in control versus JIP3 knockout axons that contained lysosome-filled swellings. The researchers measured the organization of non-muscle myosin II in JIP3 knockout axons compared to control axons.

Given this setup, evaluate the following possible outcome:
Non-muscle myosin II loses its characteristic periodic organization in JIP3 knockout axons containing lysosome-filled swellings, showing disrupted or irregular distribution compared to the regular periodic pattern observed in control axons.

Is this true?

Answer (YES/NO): YES